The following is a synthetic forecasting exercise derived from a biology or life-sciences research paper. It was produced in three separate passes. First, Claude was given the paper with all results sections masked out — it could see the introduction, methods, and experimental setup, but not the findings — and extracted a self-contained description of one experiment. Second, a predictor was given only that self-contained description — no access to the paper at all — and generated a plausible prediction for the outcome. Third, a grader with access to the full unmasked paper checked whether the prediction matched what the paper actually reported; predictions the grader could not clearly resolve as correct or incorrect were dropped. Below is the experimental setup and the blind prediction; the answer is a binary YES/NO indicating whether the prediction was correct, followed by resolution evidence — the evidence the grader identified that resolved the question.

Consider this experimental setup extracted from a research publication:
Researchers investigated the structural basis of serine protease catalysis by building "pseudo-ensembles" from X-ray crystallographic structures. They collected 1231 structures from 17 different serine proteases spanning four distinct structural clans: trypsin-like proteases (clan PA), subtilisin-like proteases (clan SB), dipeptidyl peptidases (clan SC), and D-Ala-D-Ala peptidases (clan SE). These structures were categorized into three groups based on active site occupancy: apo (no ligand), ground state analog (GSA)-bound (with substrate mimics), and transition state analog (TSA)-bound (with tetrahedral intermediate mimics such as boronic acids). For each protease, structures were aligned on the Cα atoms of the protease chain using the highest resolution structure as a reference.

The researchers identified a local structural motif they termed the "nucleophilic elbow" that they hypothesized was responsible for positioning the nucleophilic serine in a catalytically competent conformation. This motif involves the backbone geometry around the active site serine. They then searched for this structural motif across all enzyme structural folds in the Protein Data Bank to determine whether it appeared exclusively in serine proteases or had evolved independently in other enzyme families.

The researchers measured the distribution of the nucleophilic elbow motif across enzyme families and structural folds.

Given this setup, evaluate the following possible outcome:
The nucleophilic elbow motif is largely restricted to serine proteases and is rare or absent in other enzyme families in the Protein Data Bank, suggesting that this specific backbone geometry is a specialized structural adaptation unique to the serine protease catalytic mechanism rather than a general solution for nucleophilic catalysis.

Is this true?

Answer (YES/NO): NO